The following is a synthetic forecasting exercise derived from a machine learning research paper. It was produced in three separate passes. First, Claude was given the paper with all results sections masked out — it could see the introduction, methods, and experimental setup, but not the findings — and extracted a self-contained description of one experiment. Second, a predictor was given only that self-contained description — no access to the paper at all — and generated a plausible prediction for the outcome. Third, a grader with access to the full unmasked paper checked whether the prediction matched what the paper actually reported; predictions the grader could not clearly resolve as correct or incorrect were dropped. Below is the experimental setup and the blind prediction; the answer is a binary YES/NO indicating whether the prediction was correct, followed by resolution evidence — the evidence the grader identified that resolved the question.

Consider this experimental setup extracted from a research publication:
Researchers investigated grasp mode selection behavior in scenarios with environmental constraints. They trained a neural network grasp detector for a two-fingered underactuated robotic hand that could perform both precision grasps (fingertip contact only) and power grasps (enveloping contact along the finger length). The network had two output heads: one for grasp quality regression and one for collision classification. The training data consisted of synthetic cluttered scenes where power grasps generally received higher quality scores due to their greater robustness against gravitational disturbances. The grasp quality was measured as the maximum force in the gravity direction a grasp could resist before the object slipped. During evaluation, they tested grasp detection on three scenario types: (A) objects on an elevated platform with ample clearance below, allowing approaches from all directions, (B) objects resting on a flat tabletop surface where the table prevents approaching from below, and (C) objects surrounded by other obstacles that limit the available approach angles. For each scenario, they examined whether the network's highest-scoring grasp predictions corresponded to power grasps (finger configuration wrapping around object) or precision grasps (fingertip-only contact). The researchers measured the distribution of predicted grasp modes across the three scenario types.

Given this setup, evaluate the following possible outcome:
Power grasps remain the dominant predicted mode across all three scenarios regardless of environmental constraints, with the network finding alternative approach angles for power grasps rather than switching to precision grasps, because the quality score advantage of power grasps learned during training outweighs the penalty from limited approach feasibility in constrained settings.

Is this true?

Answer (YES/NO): NO